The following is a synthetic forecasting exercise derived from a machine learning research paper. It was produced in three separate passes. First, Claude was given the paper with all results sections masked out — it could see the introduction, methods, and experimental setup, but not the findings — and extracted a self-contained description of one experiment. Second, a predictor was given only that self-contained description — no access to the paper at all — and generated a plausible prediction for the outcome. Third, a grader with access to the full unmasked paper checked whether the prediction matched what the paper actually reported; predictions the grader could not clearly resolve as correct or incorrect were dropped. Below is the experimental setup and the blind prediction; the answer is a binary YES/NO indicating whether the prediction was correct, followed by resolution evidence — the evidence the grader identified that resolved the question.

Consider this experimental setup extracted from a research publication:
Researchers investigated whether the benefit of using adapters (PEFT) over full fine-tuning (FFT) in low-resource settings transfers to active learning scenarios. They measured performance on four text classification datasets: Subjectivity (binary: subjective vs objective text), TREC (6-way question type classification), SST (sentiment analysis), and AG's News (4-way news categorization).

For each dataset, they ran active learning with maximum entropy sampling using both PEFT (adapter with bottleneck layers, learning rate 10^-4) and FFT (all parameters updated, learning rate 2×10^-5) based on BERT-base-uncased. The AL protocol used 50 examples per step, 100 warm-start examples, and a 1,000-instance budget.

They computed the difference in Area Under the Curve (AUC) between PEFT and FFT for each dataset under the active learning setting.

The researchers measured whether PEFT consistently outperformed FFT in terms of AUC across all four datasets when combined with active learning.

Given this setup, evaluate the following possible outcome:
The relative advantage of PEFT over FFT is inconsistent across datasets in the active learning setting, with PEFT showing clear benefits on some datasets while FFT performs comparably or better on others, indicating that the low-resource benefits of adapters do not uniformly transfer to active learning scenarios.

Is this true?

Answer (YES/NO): NO